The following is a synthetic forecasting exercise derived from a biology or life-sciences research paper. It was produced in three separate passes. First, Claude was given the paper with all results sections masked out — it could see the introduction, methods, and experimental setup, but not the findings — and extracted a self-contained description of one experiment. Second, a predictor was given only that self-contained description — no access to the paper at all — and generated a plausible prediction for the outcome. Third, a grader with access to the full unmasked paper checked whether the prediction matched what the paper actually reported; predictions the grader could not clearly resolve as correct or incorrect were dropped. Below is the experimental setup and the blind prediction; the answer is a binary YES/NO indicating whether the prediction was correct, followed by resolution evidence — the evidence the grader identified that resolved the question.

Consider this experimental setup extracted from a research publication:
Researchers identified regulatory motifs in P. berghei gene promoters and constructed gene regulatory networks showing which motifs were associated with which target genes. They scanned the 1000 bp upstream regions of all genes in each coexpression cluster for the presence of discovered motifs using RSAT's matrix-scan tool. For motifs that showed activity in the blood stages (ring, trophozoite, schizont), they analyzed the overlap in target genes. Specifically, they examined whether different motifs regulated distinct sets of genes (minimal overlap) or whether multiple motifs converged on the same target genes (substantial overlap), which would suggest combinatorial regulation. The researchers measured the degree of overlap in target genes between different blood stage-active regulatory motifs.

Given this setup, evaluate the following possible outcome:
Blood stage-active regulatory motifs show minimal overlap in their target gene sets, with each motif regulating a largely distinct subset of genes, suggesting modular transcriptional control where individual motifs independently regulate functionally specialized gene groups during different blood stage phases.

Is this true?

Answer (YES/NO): YES